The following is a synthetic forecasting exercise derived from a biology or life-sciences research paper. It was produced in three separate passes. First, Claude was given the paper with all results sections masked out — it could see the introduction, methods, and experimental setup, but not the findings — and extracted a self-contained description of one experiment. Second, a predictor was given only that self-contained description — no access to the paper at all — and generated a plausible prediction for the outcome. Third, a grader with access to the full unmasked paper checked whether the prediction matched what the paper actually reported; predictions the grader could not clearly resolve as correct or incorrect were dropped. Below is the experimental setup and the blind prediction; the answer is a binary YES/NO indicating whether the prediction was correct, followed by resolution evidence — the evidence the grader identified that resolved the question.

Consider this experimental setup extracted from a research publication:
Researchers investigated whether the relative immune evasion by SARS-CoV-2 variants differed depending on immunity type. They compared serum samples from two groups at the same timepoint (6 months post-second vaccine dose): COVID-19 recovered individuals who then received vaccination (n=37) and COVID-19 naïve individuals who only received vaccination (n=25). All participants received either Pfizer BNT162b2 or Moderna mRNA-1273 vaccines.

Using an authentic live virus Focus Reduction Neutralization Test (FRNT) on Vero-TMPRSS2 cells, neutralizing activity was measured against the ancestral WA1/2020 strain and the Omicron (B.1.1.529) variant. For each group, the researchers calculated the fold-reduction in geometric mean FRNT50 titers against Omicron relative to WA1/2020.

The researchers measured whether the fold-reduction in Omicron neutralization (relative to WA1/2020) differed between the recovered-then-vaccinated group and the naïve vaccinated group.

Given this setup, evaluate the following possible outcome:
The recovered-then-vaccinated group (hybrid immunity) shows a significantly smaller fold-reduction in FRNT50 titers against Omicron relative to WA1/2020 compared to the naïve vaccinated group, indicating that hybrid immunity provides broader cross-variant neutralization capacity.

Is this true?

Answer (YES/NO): YES